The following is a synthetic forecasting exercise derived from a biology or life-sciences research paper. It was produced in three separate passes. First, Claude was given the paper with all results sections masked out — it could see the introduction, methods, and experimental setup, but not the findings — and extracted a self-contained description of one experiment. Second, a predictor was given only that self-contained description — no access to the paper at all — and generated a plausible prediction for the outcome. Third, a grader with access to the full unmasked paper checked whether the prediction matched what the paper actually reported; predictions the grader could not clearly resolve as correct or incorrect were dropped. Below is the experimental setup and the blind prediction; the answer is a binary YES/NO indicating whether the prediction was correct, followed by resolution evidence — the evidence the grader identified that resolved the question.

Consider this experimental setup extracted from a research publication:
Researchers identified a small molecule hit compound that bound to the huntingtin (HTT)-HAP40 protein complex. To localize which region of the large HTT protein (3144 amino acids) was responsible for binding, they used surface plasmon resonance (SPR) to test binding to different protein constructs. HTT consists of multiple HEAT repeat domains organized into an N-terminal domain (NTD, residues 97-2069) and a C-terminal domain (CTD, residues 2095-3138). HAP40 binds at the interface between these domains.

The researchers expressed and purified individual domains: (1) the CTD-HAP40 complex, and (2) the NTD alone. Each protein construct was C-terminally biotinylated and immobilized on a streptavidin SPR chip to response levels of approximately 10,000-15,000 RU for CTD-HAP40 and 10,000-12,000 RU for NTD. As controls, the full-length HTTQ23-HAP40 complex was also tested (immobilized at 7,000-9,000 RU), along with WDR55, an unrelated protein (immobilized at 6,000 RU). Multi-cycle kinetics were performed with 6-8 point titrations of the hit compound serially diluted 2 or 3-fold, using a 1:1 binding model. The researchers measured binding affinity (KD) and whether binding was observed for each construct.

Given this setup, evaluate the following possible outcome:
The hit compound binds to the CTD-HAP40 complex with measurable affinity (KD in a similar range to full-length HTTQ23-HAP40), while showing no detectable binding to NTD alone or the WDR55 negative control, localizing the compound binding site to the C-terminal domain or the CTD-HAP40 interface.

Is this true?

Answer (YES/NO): NO